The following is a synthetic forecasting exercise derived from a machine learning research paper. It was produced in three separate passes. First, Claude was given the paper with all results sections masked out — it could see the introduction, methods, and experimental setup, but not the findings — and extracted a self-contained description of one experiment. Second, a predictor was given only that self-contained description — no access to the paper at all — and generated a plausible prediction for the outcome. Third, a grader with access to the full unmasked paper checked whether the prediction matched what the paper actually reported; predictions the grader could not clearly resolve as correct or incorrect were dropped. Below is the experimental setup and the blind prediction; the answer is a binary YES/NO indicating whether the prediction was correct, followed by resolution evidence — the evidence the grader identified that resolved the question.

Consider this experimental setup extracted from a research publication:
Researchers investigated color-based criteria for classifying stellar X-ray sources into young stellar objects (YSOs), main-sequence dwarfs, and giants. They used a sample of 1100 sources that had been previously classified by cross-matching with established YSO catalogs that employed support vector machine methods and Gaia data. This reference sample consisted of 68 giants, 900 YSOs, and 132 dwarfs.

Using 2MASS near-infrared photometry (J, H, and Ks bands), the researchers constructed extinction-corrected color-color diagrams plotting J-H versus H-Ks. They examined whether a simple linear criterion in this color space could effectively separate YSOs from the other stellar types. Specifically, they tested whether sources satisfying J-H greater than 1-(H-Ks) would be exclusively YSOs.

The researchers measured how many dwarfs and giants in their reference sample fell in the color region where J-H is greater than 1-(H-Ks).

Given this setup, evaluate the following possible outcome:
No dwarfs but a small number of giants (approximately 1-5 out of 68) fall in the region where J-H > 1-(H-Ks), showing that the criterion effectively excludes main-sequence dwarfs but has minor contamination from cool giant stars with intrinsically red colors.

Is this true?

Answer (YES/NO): NO